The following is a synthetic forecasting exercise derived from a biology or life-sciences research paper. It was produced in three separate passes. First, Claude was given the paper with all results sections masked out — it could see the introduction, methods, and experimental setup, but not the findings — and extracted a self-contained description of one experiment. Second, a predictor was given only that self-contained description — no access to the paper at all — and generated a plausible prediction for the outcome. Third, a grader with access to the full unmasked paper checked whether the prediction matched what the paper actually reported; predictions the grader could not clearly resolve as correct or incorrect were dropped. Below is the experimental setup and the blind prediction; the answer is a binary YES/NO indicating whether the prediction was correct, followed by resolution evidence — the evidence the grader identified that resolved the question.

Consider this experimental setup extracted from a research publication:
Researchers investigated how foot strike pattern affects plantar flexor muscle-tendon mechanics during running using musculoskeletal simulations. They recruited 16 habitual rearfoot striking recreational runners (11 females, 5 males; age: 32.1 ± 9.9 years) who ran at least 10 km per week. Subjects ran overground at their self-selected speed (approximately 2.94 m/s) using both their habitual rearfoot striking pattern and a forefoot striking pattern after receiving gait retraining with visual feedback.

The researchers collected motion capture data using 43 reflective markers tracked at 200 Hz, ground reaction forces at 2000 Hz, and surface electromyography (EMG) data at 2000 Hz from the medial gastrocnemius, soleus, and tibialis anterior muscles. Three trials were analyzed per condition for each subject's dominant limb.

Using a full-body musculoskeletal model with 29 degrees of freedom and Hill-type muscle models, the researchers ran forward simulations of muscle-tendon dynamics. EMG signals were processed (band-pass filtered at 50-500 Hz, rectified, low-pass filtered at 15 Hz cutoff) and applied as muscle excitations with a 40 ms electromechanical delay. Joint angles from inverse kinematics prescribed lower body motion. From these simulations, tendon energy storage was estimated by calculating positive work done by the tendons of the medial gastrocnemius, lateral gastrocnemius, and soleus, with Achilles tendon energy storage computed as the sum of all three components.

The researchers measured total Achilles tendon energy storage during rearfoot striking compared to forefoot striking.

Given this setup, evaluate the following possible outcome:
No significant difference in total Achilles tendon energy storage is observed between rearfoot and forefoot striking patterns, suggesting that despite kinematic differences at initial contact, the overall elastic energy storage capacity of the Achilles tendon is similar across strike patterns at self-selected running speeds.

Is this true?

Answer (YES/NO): YES